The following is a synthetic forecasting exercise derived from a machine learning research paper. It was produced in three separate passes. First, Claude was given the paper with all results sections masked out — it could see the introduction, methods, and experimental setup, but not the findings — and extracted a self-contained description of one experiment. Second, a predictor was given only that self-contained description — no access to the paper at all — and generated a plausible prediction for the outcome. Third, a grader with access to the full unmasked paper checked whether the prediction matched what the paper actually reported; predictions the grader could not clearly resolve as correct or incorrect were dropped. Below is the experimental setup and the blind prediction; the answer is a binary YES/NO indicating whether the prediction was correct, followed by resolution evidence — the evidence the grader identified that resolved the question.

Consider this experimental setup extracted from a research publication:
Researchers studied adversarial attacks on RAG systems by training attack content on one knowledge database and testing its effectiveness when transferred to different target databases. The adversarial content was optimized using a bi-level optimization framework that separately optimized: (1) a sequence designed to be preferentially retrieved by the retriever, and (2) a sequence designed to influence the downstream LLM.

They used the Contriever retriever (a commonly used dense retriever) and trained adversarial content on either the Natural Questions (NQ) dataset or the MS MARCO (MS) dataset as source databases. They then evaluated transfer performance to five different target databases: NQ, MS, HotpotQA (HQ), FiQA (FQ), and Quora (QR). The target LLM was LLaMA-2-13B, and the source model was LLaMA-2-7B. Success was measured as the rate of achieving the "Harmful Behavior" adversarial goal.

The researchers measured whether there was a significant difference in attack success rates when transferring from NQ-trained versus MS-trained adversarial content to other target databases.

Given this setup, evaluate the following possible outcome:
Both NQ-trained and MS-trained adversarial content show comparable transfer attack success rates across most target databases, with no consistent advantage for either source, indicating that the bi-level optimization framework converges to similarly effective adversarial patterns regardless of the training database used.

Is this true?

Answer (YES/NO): NO